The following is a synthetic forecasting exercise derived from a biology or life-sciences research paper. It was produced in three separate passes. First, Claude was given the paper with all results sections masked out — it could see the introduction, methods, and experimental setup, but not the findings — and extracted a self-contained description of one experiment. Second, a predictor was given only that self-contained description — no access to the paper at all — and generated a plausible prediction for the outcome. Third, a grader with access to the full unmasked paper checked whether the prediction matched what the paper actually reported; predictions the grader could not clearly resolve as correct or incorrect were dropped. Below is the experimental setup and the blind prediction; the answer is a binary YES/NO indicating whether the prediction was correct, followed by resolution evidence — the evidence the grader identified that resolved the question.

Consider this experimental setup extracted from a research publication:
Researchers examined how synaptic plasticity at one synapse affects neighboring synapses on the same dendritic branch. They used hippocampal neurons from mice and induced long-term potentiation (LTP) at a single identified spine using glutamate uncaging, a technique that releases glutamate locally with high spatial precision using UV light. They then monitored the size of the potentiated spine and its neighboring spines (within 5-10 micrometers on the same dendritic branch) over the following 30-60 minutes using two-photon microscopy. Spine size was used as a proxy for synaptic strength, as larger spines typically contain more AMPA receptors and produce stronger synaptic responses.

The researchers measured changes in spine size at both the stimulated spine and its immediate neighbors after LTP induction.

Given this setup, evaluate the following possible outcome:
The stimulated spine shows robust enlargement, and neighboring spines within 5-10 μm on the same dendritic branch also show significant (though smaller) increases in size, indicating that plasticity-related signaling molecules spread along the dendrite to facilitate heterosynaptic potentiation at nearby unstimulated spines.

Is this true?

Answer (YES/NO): NO